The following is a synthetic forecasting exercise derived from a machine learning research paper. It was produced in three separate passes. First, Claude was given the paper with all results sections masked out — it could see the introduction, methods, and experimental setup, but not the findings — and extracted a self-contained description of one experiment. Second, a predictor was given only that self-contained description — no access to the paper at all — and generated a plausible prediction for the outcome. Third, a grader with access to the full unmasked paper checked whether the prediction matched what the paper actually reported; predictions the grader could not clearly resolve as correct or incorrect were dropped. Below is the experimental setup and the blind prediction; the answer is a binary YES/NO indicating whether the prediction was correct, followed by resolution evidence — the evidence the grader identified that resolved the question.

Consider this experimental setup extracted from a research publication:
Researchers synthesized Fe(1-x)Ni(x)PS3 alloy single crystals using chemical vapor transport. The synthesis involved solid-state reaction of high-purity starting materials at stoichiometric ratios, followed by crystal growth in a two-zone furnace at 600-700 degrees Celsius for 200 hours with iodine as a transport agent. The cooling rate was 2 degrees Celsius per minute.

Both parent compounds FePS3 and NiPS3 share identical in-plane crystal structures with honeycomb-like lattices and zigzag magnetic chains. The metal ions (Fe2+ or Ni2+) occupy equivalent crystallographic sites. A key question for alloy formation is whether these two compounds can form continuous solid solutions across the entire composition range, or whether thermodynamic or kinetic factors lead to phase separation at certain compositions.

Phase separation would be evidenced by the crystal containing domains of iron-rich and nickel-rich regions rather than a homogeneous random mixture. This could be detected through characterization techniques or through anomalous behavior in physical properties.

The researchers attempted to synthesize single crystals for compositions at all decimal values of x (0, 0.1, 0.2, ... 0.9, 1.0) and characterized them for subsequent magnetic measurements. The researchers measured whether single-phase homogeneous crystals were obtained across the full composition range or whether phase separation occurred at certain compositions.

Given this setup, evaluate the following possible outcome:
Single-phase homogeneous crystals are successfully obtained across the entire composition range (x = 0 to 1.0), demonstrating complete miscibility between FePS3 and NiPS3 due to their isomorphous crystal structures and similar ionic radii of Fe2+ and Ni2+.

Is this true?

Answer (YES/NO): YES